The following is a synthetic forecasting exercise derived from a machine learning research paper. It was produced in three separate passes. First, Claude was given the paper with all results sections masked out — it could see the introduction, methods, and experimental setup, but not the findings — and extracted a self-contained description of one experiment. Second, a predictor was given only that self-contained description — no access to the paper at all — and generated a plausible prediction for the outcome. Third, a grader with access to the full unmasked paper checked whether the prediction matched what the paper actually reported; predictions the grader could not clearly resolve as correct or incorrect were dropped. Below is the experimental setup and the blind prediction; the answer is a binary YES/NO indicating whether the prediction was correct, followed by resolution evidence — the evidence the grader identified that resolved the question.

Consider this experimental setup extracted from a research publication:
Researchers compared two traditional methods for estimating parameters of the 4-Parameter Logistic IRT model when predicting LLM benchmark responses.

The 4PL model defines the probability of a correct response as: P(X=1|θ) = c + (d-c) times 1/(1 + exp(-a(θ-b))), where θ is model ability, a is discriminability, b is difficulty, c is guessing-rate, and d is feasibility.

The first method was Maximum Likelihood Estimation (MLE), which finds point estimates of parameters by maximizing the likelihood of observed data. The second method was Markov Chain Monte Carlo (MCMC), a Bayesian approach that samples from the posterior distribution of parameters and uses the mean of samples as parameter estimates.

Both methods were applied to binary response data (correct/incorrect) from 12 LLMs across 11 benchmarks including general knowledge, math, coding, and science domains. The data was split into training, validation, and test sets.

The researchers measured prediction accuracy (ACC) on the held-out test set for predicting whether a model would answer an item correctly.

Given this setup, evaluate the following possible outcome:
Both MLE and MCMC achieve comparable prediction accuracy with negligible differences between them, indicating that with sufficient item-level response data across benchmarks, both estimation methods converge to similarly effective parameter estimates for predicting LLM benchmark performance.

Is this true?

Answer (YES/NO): NO